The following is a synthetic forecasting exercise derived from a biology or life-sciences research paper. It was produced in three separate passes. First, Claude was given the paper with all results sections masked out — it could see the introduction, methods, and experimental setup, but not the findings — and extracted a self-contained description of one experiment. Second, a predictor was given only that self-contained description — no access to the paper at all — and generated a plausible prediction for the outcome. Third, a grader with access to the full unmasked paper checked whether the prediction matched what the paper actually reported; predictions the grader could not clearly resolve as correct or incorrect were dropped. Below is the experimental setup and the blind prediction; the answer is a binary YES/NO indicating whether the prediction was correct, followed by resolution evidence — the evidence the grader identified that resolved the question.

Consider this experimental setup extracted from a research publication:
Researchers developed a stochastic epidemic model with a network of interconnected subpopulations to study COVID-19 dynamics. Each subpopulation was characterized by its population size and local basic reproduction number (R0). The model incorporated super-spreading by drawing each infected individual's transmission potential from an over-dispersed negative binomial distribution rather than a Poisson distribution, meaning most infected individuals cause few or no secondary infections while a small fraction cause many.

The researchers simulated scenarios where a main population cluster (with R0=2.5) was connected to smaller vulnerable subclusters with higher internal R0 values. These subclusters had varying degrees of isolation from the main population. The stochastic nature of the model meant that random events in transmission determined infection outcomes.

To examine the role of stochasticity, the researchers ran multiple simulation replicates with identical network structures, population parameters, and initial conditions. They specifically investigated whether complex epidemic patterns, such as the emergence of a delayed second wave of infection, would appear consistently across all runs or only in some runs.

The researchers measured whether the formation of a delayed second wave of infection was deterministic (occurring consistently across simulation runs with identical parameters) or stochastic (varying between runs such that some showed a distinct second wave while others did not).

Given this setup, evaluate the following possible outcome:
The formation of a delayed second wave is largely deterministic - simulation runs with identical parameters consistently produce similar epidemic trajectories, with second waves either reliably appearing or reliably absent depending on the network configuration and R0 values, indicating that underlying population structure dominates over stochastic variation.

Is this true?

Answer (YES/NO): NO